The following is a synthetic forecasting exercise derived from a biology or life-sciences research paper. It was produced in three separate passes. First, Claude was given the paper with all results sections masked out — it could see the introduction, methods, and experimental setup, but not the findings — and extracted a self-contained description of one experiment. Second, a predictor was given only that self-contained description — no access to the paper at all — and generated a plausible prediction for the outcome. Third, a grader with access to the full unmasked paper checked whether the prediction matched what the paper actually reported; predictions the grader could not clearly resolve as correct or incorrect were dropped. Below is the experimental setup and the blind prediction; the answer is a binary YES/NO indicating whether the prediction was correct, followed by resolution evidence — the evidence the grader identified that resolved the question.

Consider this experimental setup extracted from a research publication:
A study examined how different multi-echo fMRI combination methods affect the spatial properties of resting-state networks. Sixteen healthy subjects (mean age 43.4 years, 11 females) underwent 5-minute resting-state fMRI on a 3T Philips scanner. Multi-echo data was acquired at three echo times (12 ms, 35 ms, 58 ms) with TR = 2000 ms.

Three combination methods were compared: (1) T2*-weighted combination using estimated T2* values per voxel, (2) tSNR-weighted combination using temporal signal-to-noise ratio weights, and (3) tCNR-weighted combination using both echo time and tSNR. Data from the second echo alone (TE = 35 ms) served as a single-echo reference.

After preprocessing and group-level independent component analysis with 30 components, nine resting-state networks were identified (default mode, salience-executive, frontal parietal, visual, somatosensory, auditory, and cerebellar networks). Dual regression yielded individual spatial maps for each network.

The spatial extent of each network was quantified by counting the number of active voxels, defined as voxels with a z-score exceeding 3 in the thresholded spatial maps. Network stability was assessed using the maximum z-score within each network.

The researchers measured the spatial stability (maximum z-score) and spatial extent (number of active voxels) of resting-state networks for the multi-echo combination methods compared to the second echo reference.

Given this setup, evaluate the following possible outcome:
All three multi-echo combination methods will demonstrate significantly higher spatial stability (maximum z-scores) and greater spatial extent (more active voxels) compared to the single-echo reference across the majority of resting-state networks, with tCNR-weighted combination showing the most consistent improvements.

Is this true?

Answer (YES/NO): NO